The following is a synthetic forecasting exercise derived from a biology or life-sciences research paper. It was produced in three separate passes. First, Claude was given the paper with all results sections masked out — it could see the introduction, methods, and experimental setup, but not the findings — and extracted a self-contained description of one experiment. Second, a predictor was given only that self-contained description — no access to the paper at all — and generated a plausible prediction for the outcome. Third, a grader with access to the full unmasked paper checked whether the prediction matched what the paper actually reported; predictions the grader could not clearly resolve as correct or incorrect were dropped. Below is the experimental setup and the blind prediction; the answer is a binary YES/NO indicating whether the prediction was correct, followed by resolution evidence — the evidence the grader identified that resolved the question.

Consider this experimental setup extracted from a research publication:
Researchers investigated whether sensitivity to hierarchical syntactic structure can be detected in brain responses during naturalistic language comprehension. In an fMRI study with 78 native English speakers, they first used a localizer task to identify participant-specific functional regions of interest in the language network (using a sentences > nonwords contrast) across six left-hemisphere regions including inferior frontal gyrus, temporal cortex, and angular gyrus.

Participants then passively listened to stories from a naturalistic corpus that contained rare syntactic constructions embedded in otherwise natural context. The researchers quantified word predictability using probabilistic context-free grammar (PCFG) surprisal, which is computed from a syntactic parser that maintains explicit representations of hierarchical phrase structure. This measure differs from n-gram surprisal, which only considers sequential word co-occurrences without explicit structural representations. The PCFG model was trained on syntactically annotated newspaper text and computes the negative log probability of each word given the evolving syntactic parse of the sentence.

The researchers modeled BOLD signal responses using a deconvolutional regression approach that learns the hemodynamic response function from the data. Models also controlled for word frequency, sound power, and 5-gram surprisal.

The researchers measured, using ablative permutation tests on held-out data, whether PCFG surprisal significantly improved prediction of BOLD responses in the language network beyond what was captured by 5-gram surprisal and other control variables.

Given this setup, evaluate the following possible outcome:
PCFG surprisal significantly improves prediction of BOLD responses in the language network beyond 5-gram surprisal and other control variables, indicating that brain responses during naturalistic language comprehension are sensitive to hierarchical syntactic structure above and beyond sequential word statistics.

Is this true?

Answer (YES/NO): YES